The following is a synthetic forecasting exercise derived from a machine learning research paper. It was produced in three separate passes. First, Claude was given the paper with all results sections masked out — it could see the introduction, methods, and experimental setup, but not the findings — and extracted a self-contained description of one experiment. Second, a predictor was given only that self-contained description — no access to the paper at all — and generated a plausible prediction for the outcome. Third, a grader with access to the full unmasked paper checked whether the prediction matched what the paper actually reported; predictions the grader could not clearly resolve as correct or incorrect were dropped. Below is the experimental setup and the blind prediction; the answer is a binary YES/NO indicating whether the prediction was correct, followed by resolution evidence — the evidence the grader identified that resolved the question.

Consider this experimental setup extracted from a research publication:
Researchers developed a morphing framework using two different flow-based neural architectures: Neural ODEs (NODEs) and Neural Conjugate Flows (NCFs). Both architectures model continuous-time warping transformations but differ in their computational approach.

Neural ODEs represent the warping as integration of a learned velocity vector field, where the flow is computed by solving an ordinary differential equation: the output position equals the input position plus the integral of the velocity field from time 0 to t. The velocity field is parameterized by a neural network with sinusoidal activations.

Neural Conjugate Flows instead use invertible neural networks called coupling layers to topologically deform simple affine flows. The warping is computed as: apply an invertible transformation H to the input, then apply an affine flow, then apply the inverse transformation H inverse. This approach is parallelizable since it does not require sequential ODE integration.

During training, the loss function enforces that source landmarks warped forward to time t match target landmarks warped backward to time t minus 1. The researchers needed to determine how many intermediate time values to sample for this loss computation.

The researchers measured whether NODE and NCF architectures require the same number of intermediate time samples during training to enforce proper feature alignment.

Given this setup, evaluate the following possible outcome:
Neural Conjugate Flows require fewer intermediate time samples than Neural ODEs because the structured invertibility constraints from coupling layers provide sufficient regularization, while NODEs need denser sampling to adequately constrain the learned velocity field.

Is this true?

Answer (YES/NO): NO